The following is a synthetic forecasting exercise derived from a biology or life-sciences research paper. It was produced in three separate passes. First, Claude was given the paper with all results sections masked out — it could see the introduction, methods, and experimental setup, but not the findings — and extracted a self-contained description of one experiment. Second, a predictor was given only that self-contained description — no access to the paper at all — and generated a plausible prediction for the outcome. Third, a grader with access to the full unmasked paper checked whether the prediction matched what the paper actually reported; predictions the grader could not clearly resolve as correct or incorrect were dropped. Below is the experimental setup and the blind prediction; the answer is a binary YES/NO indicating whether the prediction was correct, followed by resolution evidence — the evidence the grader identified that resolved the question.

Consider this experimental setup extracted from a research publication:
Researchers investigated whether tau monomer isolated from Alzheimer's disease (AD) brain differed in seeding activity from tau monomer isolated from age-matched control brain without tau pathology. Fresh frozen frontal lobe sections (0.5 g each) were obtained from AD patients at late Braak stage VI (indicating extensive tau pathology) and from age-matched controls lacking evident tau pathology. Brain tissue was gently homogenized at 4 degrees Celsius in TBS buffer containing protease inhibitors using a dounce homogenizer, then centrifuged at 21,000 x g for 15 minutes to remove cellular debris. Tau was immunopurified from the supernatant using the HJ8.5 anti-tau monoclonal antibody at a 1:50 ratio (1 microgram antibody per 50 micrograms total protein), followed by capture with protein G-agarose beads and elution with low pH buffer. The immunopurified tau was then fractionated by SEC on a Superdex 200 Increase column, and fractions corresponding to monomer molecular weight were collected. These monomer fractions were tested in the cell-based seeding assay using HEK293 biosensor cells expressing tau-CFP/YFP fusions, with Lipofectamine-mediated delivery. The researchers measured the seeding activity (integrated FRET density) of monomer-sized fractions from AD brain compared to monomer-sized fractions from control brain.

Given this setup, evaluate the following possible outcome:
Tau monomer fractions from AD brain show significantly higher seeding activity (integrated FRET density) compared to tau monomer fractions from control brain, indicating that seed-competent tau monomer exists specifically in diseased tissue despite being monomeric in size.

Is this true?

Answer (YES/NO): YES